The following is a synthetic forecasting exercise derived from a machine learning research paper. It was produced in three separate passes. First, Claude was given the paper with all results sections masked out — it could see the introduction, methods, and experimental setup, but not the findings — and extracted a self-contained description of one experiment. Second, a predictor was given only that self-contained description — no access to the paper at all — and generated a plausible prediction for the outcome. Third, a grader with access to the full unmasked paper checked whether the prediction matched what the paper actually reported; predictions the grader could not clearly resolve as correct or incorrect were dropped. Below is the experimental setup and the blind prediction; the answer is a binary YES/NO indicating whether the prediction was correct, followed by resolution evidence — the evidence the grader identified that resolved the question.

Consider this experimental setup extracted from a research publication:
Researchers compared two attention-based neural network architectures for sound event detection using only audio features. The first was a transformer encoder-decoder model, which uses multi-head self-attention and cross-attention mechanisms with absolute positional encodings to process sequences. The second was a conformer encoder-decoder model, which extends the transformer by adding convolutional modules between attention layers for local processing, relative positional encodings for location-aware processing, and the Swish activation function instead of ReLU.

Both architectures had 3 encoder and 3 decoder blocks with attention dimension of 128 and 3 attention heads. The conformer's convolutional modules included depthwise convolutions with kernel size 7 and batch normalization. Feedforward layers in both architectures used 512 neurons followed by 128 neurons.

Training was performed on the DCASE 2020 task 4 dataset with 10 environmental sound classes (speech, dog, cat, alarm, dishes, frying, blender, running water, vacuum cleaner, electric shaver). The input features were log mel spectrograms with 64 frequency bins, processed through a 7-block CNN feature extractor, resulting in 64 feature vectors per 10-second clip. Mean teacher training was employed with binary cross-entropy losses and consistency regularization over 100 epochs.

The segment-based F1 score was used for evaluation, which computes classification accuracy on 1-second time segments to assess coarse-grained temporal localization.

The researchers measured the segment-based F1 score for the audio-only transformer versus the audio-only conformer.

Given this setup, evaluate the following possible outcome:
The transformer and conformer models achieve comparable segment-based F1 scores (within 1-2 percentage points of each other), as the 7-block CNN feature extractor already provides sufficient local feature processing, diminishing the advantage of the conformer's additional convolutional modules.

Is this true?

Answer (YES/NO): YES